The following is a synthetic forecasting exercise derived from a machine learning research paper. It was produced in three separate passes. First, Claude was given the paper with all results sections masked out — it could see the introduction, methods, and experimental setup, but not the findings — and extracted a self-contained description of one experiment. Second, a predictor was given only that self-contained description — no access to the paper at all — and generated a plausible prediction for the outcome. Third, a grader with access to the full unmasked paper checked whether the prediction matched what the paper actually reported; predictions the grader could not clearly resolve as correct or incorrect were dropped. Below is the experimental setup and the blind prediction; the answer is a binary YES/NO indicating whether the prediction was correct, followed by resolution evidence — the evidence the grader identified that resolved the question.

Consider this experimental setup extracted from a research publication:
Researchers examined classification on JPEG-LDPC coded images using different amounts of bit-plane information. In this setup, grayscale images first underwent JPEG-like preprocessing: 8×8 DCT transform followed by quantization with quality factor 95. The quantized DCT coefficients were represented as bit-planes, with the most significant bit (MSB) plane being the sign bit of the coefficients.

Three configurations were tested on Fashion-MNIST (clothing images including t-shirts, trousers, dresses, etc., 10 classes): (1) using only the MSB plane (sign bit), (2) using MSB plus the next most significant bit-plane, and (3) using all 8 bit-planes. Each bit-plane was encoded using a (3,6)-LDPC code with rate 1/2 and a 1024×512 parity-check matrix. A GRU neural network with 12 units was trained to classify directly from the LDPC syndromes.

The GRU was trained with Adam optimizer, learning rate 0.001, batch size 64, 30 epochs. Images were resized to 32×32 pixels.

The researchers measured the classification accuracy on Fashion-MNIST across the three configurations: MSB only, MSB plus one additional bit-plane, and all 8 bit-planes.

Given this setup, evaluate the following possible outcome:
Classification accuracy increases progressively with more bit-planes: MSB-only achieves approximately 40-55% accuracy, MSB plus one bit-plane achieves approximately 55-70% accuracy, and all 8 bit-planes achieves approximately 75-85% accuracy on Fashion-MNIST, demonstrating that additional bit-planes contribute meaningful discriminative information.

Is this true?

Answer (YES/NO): NO